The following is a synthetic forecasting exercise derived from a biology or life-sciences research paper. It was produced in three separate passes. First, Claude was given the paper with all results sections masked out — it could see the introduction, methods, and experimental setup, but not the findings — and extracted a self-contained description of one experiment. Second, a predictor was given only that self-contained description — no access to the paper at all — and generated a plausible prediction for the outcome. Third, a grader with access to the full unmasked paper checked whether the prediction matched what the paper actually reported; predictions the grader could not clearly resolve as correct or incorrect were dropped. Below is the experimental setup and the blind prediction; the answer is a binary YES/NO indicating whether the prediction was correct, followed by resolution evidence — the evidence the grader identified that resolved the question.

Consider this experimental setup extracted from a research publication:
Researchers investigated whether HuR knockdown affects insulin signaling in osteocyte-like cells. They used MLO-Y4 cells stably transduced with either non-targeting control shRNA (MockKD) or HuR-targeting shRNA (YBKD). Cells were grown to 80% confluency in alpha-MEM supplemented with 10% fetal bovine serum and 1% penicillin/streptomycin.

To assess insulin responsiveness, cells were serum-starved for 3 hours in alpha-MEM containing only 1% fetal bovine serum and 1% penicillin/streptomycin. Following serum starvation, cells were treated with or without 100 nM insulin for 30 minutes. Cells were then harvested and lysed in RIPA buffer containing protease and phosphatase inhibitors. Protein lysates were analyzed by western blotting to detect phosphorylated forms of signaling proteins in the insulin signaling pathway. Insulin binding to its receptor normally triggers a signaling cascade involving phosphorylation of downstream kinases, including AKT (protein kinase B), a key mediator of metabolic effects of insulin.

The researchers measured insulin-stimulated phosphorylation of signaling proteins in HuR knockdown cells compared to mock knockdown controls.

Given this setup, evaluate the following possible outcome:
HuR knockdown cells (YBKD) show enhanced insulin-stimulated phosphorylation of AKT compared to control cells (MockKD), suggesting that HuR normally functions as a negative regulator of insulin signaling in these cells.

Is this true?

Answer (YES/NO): NO